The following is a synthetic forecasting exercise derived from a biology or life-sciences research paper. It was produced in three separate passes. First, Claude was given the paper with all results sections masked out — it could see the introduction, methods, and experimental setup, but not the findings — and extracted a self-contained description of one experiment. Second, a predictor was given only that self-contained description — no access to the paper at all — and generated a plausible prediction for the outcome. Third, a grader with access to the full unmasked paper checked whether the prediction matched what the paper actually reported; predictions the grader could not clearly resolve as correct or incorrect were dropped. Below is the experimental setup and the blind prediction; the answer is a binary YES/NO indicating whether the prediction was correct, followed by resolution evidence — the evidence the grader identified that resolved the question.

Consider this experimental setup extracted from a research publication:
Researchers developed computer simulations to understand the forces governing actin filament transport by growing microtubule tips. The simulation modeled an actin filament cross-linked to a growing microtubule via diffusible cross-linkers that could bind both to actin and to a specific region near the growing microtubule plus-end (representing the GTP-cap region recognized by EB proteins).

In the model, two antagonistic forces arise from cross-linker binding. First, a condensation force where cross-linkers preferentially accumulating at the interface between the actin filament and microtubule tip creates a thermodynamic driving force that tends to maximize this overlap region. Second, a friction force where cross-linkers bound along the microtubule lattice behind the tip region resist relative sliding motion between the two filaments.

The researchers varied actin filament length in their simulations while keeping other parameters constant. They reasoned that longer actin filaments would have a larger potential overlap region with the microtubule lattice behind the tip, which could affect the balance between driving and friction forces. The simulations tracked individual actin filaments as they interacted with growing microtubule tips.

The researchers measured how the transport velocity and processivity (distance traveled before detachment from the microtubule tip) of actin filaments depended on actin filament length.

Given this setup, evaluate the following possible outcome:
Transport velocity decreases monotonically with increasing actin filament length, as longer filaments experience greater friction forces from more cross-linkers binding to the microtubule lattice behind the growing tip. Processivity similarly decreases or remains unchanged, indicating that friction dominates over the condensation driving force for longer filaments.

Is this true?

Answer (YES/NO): NO